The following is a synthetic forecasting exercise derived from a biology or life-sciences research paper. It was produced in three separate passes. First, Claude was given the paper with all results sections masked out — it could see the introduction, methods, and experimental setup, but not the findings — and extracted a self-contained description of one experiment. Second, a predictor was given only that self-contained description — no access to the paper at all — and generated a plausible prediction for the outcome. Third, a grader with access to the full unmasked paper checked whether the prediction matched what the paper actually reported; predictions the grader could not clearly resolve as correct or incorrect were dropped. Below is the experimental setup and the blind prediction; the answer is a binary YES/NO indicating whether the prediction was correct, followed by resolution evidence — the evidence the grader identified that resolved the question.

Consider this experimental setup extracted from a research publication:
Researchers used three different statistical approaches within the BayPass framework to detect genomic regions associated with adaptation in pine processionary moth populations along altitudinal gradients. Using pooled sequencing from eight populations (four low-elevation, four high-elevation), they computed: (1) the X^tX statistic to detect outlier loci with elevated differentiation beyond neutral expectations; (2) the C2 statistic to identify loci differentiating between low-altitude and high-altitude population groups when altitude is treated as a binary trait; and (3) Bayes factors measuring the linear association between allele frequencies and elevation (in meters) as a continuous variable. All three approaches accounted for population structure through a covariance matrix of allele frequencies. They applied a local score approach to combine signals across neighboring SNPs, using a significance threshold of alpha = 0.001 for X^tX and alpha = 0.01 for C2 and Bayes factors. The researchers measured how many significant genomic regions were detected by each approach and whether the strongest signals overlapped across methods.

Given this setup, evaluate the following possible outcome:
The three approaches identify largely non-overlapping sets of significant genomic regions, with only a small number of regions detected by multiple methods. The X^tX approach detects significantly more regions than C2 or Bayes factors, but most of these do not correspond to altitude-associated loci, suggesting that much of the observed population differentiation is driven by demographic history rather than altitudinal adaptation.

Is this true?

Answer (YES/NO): NO